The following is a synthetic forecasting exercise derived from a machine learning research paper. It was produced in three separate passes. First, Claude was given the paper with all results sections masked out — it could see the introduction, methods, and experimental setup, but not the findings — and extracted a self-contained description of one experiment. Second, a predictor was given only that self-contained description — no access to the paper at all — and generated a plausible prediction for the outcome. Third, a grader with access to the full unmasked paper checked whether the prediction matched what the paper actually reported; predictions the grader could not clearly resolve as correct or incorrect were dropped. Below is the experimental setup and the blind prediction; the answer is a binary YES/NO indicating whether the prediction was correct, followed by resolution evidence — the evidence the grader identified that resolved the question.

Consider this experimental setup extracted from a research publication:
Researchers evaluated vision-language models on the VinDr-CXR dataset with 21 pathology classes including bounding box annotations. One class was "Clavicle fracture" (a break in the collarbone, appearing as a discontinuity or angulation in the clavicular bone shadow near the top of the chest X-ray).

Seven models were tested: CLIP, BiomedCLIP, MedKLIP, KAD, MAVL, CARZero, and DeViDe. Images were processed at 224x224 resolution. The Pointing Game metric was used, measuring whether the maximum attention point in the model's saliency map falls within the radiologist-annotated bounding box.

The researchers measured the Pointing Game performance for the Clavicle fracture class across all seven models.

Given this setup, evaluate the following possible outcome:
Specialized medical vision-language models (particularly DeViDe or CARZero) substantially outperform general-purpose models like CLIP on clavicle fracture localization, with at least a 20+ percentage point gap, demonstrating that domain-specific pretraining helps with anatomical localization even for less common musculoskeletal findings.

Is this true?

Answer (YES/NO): NO